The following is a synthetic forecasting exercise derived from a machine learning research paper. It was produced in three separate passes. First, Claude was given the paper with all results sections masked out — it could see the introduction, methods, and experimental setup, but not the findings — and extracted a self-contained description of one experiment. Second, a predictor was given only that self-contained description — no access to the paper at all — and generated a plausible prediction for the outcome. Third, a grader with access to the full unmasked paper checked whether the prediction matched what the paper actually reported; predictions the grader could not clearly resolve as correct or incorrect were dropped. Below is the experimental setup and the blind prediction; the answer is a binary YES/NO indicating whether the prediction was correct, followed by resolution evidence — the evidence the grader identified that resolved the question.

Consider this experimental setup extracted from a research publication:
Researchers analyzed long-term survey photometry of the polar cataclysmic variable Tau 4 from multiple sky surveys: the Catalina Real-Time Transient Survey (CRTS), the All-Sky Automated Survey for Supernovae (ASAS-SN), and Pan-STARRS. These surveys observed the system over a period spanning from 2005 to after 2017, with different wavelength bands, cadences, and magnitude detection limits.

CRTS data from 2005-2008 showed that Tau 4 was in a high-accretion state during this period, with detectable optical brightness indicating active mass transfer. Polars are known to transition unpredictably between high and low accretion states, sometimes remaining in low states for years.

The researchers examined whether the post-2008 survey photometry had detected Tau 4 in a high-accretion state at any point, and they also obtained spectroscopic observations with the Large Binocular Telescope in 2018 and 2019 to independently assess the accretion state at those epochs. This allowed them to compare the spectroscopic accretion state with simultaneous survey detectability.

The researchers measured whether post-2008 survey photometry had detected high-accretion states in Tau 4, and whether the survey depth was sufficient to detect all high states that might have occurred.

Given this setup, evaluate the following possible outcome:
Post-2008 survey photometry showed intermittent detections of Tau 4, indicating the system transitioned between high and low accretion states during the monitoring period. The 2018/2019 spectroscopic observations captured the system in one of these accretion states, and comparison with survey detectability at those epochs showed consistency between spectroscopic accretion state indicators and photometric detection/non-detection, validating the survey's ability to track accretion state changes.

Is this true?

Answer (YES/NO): NO